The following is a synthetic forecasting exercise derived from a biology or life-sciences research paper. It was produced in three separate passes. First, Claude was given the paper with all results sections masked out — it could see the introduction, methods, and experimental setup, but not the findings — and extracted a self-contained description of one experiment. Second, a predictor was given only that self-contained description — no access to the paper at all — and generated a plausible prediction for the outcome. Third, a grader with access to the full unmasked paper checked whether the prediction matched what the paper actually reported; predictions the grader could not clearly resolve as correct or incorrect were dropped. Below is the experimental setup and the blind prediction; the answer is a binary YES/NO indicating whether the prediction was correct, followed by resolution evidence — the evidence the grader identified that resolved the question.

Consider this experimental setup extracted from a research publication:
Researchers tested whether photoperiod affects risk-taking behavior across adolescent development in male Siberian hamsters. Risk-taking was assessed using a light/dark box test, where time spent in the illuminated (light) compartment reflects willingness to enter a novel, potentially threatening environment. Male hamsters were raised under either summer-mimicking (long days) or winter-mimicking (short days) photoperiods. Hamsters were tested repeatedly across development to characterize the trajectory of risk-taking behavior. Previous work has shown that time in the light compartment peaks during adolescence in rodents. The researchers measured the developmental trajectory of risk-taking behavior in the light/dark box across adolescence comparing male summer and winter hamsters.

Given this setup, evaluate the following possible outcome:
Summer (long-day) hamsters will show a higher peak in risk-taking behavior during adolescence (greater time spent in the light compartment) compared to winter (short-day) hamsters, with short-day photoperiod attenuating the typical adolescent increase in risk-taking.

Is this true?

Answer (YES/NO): NO